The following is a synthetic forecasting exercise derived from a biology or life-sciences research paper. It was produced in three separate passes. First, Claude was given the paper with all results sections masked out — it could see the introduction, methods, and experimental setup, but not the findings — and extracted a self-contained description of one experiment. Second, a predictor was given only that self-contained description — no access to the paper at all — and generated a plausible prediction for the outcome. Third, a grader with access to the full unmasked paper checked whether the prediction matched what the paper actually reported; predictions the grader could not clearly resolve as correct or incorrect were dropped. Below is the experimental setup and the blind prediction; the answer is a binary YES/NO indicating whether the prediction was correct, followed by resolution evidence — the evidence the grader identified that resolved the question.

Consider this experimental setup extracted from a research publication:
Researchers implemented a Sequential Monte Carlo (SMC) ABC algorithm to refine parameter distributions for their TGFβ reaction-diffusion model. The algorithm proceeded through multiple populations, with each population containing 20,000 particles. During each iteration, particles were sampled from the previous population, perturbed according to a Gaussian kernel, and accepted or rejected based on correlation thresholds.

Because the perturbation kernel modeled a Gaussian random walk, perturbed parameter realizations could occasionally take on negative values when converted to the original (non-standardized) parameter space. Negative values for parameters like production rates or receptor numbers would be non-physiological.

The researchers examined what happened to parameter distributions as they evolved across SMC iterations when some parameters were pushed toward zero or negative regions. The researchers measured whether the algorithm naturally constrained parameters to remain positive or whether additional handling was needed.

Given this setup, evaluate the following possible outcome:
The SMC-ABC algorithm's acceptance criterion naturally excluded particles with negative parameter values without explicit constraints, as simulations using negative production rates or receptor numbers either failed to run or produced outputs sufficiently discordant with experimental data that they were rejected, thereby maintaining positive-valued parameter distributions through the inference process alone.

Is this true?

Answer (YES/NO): NO